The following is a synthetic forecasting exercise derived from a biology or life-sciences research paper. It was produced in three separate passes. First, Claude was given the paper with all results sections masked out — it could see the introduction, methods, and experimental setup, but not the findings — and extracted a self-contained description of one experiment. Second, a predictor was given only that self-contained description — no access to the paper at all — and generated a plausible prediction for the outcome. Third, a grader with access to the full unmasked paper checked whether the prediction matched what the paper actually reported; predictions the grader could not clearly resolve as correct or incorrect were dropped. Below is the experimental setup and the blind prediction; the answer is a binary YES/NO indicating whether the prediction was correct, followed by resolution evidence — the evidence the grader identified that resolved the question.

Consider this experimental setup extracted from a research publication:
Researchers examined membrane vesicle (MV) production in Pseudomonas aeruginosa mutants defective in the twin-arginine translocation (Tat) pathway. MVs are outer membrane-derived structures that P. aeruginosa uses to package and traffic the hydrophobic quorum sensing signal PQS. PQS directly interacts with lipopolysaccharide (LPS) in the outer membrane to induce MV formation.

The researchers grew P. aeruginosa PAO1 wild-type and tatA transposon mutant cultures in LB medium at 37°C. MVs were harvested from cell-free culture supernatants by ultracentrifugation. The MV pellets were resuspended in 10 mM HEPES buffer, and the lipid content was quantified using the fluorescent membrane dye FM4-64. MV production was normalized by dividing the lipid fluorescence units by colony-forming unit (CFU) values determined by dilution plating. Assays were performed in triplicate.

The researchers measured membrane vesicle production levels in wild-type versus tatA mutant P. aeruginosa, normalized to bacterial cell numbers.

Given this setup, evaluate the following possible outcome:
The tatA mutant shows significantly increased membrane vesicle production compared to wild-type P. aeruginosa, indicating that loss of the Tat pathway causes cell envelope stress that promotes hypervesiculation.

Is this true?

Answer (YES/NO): NO